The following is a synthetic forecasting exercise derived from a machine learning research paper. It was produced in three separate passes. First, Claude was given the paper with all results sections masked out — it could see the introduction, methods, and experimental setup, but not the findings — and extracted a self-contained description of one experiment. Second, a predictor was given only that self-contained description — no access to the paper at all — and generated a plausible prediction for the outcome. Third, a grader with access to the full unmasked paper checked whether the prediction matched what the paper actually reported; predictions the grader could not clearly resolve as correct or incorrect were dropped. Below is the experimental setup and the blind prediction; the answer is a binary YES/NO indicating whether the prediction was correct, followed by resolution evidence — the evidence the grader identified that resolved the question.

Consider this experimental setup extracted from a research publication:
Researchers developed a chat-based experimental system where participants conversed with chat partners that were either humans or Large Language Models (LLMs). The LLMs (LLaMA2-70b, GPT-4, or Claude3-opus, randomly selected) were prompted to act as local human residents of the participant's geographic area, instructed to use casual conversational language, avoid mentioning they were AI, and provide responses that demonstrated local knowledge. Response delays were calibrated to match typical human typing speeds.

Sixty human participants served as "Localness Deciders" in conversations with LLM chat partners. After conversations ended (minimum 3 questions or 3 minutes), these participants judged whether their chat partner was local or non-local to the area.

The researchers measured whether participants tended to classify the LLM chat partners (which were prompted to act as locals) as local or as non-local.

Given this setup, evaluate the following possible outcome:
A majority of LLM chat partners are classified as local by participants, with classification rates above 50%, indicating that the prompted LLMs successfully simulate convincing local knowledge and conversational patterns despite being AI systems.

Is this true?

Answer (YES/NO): NO